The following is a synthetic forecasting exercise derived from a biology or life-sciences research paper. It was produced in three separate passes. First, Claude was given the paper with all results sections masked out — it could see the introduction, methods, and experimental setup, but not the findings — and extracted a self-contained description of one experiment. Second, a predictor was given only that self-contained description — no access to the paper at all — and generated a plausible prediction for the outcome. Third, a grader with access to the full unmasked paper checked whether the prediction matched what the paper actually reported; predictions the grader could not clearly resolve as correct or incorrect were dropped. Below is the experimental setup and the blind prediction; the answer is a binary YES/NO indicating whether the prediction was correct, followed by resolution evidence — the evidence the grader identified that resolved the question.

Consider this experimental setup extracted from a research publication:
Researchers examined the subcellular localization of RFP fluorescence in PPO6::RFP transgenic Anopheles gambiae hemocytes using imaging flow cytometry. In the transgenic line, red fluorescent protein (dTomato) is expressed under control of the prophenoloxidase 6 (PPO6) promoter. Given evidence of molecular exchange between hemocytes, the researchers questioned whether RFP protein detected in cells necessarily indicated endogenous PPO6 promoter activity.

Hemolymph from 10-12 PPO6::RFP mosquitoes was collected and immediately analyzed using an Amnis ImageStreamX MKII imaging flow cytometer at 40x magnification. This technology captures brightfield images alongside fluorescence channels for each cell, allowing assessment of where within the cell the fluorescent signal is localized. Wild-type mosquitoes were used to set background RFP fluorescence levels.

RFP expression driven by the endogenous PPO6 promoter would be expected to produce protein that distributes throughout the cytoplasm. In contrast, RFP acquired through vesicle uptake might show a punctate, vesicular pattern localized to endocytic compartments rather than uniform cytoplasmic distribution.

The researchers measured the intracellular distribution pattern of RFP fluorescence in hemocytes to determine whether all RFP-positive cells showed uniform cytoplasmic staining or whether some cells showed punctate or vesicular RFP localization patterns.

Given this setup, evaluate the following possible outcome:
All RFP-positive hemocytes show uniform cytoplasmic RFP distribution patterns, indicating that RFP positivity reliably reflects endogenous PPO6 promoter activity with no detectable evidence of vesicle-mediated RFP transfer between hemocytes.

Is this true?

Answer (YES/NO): NO